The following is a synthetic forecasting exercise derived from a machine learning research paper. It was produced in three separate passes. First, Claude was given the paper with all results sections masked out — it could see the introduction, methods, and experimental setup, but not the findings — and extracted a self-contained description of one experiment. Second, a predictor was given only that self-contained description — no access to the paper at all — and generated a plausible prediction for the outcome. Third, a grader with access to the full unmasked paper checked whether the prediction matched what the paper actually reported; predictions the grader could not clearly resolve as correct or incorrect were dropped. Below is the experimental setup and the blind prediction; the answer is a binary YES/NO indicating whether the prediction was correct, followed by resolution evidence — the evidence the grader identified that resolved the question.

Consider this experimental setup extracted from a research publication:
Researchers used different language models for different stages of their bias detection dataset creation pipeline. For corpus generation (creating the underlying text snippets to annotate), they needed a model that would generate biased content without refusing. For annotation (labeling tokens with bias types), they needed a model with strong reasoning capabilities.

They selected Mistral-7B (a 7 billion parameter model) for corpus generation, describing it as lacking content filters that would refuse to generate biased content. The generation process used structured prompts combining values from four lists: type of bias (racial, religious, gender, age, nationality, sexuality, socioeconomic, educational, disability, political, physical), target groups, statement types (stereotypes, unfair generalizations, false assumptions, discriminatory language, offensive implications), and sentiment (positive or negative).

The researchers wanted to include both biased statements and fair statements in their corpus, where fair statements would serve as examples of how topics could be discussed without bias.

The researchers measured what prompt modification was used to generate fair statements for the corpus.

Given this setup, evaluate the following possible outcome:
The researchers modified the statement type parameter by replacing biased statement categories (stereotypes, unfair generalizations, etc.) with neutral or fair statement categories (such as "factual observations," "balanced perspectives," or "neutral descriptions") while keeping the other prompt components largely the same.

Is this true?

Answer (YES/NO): NO